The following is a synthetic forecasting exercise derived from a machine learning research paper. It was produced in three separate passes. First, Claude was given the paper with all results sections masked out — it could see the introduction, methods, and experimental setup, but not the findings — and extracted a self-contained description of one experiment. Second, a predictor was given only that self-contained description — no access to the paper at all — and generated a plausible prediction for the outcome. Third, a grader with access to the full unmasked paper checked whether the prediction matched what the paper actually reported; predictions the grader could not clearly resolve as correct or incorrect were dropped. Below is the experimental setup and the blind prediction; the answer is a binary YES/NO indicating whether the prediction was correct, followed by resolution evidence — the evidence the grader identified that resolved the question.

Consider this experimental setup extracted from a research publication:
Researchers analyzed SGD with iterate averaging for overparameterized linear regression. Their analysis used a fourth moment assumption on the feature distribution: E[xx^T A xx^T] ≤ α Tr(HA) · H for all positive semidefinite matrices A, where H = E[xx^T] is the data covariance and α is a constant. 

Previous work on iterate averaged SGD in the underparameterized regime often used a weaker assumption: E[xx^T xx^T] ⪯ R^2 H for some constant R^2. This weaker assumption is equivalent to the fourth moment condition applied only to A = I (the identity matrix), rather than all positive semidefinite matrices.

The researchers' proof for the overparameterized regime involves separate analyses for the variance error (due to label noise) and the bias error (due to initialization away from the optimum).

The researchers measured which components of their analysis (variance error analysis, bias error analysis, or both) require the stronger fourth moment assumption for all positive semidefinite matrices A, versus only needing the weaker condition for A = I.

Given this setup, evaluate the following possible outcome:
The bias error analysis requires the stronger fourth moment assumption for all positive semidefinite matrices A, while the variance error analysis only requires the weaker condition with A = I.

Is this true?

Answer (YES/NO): YES